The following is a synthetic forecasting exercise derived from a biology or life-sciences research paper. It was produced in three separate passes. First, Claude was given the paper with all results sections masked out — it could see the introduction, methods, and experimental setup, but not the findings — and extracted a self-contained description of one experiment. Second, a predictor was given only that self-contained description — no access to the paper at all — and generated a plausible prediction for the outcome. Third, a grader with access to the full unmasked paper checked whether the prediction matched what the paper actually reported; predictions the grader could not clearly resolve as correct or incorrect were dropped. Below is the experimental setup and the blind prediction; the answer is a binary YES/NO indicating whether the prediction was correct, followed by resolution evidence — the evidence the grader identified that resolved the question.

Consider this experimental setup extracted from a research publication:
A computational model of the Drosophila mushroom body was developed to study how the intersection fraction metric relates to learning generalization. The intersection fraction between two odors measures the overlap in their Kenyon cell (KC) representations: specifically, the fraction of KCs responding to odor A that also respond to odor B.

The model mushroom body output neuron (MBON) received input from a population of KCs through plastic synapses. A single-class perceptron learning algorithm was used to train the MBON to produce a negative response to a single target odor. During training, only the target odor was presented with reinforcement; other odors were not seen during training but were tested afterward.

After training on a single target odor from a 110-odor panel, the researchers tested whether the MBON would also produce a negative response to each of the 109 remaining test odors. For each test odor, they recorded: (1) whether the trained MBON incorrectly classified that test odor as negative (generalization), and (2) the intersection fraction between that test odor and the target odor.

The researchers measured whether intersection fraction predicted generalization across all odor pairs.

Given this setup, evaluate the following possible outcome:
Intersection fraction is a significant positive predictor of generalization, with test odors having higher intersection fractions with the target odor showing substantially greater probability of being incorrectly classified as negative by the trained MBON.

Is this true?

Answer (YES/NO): YES